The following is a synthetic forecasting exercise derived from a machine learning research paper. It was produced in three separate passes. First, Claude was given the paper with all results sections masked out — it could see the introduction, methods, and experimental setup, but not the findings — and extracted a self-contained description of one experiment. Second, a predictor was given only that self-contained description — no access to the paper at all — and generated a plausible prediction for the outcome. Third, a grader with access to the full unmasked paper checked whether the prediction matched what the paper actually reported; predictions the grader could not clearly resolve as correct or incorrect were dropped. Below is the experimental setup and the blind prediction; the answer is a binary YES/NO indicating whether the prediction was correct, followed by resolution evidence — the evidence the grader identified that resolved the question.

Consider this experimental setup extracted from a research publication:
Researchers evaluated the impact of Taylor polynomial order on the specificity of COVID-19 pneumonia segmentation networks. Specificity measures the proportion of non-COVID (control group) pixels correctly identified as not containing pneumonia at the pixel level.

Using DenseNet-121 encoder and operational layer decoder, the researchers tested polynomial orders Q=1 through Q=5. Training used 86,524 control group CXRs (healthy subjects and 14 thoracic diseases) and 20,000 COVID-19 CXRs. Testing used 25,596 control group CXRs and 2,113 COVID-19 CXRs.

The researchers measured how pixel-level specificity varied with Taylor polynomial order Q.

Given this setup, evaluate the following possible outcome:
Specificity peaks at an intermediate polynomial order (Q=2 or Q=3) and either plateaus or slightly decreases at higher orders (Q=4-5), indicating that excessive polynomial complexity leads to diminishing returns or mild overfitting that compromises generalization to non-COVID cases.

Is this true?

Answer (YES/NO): NO